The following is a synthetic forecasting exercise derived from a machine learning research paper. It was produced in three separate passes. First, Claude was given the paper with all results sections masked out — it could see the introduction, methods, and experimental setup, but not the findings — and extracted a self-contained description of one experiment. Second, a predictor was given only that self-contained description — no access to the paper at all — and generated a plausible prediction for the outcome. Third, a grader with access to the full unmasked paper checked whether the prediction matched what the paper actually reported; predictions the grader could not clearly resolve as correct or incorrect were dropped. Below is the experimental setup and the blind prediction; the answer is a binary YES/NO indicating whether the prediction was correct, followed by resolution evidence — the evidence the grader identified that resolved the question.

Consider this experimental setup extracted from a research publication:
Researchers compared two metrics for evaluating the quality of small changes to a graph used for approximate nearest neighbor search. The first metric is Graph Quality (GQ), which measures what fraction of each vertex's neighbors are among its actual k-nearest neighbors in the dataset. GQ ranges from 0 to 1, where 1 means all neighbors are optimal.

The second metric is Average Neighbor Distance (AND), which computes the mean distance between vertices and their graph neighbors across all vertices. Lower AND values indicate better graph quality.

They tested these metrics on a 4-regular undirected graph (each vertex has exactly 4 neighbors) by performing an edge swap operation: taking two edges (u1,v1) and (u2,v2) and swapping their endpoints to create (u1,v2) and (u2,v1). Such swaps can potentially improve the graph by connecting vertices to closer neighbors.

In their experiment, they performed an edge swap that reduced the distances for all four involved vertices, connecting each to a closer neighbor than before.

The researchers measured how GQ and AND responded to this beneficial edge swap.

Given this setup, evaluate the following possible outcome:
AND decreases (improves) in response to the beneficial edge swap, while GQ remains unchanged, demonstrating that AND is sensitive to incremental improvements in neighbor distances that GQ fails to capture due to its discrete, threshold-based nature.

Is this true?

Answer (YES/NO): YES